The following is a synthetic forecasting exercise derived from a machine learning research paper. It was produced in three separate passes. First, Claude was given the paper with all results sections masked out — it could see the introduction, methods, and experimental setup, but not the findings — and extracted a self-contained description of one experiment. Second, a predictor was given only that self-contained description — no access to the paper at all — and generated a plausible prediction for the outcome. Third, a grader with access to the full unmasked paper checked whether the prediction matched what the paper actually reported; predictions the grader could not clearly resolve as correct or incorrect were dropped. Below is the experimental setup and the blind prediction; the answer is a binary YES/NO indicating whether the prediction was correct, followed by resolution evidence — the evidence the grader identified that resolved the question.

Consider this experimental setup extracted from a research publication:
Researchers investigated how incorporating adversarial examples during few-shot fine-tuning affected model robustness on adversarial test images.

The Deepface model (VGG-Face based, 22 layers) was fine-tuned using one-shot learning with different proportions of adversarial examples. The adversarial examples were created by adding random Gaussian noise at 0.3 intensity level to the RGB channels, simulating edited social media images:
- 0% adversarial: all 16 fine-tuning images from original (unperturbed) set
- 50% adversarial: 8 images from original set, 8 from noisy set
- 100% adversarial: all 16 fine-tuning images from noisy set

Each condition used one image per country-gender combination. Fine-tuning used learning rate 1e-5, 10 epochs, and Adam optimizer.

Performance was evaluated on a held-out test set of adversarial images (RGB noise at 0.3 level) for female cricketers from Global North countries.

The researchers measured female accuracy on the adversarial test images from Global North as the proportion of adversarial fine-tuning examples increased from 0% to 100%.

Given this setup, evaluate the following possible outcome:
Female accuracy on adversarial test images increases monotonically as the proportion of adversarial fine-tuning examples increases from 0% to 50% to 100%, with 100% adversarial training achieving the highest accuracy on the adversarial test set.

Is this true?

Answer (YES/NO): YES